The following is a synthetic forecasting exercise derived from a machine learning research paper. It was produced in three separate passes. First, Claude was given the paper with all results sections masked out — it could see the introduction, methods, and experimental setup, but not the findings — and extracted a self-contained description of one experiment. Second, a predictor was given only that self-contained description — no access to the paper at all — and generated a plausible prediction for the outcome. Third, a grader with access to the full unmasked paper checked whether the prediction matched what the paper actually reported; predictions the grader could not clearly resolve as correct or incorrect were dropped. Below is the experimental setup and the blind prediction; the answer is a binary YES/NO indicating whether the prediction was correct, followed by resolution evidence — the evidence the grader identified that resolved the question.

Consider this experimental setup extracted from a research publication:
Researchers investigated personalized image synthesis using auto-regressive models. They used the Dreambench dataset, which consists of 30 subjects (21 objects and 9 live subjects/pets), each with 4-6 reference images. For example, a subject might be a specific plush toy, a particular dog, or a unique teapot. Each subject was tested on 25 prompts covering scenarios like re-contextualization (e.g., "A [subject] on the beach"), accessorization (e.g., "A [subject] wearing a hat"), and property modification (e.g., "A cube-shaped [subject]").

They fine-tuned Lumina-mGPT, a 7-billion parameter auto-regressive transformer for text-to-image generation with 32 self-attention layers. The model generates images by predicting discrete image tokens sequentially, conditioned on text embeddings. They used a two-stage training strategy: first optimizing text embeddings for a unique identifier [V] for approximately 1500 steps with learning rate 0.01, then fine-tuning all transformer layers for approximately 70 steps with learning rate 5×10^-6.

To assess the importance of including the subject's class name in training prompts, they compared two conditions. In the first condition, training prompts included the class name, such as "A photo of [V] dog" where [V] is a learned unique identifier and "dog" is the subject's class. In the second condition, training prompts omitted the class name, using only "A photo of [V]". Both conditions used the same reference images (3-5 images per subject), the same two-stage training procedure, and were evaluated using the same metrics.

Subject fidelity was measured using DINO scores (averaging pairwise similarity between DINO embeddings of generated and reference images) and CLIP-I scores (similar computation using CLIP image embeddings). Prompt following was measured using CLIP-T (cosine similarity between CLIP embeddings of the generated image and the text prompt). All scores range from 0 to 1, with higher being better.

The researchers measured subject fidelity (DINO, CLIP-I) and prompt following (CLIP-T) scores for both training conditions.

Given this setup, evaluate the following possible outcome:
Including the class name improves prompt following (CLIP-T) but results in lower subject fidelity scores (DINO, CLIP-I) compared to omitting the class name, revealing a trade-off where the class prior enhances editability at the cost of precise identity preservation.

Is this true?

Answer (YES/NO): NO